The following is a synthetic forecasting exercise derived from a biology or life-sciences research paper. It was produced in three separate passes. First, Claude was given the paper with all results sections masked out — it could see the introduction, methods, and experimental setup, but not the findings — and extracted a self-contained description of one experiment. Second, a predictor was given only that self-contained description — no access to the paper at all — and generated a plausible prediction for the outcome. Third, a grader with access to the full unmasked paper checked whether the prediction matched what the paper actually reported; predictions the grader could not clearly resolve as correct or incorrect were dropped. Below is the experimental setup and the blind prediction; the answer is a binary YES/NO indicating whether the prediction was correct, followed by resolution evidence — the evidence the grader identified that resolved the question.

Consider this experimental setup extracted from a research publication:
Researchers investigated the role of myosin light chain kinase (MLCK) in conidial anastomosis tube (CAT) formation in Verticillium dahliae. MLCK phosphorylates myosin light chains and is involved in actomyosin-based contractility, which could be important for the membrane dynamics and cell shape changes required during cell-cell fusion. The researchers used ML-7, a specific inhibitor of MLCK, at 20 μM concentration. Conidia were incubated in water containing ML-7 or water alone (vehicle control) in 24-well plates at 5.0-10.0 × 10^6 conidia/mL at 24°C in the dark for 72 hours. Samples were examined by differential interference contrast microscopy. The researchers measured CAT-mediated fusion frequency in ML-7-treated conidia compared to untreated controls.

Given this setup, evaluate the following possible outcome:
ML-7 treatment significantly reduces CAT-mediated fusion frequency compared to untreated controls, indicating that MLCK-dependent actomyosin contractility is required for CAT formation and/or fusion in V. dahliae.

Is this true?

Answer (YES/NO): YES